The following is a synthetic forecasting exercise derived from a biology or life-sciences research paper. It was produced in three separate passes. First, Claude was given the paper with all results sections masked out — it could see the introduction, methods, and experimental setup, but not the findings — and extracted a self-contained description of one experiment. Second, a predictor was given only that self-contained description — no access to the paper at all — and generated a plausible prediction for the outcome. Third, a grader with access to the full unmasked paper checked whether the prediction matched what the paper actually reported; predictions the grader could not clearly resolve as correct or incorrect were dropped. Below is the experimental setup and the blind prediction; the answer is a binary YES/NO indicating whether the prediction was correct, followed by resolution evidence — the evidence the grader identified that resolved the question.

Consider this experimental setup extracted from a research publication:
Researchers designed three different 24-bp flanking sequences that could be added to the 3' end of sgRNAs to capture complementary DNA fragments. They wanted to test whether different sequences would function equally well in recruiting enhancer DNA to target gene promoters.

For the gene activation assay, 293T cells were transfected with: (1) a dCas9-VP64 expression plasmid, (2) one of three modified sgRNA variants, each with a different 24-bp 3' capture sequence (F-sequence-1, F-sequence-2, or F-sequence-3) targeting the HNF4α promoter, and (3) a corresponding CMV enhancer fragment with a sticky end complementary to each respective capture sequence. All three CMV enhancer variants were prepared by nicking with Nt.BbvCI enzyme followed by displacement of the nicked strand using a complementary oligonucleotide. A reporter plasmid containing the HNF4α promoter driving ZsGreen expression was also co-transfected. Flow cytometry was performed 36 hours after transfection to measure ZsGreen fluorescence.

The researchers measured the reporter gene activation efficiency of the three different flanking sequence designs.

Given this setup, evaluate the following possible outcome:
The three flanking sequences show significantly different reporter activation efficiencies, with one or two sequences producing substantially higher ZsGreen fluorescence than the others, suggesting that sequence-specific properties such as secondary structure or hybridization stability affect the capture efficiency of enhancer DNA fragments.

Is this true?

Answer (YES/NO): YES